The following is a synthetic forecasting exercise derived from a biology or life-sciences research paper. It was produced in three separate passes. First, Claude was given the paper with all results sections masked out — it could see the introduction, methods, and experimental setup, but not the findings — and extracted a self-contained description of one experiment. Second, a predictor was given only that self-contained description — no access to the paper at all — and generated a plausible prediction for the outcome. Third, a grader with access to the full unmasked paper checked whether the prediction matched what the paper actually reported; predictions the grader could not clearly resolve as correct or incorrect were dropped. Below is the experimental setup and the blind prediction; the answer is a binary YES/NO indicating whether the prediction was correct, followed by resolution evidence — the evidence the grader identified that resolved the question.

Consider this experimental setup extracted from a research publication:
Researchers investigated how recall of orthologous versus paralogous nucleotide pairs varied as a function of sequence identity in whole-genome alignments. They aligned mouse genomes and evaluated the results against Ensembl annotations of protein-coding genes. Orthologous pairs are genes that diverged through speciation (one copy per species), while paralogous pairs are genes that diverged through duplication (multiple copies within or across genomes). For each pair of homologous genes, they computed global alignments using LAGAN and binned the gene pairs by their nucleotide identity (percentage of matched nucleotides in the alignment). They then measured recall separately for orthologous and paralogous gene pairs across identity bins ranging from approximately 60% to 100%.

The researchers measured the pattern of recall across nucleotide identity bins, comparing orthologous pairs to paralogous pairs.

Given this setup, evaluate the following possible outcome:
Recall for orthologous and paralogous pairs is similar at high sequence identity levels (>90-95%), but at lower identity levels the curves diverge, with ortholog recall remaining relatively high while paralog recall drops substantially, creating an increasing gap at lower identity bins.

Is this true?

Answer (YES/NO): YES